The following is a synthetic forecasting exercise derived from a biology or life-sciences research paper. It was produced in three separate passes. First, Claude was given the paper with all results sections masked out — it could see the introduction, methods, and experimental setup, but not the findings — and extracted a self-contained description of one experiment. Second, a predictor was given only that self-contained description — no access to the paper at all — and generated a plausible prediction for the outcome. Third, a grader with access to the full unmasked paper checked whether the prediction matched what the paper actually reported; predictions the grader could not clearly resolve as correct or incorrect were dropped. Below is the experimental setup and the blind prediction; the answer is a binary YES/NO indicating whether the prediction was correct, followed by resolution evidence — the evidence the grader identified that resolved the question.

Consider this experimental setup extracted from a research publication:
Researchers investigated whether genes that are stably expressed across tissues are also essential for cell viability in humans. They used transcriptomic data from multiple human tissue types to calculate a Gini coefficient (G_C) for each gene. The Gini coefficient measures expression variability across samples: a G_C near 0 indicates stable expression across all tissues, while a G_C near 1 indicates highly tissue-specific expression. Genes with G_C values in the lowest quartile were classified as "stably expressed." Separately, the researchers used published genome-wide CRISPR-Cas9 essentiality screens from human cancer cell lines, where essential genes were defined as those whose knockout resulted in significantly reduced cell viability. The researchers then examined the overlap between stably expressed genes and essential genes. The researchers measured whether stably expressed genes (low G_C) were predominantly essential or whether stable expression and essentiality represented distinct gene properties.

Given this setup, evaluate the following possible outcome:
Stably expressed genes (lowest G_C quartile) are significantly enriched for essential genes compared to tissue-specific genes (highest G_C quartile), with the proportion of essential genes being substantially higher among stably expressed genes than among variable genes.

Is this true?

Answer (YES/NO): YES